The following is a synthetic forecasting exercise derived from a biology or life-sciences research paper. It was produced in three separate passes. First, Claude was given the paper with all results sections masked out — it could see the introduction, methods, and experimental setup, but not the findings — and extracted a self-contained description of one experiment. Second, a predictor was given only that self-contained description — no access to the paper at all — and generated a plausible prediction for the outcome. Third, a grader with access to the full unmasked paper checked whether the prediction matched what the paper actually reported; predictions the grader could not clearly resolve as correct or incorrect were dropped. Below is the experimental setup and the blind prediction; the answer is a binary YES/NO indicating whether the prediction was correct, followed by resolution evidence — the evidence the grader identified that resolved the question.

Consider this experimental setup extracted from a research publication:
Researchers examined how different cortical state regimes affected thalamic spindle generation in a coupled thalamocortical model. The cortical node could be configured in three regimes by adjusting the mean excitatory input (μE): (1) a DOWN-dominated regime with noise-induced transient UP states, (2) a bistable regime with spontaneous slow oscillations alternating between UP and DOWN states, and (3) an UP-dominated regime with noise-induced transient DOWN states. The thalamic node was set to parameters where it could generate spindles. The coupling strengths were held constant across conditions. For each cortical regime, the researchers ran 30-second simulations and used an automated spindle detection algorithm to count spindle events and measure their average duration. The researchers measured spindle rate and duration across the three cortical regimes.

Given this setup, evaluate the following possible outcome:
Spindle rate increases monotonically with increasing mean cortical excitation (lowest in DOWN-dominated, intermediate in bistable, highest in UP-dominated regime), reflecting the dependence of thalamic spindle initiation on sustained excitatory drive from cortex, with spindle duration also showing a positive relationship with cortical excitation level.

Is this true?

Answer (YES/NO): NO